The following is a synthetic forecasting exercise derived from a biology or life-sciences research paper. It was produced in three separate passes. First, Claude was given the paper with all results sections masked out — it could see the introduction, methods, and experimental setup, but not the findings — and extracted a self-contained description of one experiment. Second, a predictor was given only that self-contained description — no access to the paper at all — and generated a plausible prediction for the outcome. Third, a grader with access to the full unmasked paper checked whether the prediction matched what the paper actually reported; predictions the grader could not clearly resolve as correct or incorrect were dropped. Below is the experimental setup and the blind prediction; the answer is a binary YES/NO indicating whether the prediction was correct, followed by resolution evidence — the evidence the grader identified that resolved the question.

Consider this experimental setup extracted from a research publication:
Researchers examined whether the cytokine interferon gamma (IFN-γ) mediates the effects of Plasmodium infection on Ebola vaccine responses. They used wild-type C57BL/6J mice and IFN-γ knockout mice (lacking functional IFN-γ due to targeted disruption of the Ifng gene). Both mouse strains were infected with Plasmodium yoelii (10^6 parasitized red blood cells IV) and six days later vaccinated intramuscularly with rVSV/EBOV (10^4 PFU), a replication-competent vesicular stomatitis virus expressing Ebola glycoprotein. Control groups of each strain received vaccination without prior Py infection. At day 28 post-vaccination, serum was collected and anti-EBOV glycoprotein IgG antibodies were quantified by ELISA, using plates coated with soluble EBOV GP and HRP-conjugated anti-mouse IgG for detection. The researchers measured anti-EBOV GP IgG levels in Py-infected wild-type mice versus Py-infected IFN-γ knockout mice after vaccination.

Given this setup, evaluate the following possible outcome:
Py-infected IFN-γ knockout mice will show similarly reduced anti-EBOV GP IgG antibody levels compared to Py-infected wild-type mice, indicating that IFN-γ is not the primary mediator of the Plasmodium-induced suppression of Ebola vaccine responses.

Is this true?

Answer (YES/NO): NO